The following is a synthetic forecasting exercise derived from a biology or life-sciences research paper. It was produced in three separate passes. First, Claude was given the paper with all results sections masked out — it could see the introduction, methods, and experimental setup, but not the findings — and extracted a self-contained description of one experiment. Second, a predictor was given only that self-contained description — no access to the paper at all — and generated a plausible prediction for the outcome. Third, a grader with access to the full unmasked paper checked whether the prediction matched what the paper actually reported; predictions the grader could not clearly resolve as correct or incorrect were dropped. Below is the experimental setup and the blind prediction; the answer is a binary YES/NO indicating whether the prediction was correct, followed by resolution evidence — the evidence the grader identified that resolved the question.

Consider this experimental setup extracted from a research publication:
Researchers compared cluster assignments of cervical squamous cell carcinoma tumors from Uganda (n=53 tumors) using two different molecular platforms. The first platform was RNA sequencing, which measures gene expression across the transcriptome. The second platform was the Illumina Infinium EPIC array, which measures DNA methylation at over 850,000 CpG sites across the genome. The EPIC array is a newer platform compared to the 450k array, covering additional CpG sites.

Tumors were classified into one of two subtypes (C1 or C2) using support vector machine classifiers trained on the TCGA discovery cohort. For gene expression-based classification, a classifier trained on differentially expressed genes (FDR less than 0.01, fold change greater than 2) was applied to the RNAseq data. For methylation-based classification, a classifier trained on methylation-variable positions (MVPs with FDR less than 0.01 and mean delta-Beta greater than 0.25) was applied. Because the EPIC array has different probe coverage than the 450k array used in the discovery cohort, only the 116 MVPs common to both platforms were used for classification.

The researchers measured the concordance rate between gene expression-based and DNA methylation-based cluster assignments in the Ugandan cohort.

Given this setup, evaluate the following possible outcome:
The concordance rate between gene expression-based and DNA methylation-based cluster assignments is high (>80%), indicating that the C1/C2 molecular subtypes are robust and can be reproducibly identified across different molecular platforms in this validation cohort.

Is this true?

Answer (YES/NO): YES